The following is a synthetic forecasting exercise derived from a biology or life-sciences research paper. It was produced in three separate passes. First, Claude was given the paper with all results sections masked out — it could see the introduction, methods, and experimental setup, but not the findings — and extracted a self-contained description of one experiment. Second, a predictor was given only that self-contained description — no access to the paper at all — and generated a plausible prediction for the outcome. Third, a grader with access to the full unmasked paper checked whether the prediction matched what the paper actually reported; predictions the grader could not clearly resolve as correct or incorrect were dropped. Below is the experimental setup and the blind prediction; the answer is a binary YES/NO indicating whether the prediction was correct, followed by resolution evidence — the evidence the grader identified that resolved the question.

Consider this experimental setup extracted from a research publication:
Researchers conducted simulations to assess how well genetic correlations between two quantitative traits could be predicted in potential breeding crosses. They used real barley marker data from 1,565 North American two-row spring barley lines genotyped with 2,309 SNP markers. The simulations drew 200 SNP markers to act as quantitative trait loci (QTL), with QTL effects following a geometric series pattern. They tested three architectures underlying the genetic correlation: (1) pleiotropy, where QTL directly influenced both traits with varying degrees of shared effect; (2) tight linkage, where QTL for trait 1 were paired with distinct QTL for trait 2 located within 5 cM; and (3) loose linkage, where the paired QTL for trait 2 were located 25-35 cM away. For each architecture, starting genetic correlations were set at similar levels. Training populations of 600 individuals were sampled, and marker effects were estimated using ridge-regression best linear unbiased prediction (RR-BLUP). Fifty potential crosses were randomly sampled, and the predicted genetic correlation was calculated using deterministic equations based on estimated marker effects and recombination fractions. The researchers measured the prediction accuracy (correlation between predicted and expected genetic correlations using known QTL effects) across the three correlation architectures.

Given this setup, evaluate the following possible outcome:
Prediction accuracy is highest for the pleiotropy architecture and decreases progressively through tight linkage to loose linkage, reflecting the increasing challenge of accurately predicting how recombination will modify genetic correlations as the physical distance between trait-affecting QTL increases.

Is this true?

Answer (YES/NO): NO